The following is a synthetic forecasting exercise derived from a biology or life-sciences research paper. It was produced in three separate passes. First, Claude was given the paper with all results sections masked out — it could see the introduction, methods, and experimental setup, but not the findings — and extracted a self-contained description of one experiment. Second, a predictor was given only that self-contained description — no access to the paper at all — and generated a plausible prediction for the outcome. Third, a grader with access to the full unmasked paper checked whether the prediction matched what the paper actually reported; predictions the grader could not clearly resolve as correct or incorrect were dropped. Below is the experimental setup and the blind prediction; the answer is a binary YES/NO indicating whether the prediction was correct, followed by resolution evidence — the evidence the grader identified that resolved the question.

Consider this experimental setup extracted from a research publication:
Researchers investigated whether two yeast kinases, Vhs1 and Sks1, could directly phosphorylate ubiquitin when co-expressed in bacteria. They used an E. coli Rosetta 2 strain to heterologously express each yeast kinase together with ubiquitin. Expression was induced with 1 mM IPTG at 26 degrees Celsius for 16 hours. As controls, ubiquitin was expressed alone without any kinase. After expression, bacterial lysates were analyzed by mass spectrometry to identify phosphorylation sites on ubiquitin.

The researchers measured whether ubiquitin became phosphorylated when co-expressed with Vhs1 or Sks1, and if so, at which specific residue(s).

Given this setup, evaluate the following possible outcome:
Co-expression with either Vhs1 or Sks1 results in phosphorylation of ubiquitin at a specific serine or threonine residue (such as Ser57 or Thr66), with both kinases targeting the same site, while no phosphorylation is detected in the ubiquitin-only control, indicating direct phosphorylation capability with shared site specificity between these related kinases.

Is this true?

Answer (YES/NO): YES